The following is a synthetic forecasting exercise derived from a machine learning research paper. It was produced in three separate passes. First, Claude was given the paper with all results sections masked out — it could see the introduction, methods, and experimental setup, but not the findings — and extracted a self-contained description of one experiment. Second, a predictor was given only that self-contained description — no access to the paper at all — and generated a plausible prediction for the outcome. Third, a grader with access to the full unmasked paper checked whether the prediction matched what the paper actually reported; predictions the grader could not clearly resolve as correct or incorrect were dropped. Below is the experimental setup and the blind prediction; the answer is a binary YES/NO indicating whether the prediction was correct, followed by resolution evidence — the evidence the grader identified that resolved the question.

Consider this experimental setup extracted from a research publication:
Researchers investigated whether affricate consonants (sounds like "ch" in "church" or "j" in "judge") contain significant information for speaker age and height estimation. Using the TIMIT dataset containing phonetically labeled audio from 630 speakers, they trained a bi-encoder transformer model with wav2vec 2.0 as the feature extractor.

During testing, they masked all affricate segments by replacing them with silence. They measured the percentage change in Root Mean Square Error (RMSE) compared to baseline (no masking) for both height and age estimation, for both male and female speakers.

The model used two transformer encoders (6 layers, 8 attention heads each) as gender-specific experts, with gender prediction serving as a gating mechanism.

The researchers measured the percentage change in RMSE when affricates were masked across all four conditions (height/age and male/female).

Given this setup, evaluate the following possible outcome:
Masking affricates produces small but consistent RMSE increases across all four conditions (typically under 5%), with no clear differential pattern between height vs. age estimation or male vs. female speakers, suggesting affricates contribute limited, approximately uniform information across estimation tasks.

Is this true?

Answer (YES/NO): NO